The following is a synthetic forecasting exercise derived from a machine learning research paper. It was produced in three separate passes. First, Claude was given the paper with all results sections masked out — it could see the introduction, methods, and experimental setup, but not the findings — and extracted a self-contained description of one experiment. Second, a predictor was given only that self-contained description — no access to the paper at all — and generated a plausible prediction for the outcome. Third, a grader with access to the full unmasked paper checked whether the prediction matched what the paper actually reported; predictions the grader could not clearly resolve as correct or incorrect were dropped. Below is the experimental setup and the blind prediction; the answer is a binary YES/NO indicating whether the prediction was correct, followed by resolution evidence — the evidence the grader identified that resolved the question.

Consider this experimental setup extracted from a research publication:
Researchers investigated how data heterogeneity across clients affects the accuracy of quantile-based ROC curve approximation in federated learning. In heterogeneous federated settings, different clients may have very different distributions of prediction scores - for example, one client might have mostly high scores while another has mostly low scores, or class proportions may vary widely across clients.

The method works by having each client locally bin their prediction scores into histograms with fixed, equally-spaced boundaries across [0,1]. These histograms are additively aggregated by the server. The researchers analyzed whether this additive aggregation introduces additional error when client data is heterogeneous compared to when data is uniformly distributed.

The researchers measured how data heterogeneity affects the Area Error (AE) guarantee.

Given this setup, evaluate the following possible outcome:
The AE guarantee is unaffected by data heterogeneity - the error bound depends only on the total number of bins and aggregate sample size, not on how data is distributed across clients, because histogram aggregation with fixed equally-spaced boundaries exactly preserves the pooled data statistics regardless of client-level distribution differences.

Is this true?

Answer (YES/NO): YES